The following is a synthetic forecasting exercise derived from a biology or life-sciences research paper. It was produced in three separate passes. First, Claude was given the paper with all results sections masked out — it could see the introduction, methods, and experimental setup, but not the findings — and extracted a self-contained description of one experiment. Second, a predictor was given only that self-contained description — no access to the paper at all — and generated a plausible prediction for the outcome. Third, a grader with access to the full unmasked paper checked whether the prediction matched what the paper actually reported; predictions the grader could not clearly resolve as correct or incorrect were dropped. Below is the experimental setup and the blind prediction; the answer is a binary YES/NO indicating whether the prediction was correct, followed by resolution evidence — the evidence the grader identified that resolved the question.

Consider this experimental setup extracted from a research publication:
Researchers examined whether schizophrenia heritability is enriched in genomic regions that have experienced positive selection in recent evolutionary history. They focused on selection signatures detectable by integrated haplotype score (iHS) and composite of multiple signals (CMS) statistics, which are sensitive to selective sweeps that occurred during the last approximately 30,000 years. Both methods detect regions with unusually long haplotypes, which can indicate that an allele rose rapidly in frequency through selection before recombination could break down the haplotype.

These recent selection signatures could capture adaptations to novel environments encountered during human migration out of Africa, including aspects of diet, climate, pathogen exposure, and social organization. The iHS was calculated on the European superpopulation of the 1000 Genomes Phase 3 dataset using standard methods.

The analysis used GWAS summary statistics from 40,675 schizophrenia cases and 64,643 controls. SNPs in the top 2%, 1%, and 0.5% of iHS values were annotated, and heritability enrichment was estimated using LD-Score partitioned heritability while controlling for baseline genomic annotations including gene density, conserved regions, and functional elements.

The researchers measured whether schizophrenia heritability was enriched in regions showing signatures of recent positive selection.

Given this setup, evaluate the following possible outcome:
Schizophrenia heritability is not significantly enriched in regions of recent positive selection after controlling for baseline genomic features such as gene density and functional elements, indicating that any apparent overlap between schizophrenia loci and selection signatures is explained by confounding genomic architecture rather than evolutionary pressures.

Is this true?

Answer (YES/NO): YES